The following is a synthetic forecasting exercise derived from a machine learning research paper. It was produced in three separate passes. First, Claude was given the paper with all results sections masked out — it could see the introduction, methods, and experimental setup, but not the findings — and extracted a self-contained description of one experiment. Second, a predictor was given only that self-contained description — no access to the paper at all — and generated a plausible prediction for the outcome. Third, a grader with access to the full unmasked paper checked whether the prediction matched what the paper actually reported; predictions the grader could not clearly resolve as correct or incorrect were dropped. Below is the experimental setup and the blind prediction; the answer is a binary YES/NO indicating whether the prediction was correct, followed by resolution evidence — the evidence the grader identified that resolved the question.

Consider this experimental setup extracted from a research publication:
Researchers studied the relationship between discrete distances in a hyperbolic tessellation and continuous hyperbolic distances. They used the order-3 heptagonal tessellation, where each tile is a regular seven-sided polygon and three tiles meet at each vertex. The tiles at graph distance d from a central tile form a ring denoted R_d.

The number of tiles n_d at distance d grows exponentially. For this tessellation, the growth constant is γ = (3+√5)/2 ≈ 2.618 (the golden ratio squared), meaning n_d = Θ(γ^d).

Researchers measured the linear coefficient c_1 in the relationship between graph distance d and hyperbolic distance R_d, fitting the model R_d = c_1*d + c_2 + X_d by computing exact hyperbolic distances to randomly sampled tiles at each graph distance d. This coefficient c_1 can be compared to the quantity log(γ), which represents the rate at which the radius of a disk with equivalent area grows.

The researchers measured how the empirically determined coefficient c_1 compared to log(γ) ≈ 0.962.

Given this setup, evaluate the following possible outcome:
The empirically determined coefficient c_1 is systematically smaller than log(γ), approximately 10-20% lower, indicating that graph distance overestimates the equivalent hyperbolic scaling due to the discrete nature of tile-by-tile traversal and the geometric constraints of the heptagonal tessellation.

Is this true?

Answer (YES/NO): NO